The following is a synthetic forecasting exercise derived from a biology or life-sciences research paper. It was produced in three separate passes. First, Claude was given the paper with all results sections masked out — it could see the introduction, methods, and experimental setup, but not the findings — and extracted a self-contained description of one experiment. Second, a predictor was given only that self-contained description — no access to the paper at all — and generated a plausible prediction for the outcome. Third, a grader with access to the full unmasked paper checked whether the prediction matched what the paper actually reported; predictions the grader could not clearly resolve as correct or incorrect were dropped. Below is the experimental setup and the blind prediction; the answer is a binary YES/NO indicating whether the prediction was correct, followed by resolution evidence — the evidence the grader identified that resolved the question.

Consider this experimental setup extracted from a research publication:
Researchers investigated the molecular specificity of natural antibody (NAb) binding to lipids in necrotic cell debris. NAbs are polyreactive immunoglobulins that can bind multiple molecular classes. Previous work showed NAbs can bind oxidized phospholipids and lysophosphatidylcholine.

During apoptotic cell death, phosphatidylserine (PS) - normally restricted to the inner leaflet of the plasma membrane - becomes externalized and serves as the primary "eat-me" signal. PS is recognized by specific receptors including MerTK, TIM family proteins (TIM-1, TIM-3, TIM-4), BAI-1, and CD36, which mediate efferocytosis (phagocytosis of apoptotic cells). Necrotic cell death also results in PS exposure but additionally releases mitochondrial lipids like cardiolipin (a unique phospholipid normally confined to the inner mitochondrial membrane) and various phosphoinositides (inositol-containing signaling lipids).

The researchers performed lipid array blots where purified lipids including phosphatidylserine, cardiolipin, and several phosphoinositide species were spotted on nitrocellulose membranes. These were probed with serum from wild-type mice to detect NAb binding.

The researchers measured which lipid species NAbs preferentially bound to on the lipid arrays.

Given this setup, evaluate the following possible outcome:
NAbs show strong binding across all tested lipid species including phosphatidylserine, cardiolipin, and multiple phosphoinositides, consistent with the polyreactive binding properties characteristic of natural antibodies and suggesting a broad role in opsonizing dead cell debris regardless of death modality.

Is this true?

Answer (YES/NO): NO